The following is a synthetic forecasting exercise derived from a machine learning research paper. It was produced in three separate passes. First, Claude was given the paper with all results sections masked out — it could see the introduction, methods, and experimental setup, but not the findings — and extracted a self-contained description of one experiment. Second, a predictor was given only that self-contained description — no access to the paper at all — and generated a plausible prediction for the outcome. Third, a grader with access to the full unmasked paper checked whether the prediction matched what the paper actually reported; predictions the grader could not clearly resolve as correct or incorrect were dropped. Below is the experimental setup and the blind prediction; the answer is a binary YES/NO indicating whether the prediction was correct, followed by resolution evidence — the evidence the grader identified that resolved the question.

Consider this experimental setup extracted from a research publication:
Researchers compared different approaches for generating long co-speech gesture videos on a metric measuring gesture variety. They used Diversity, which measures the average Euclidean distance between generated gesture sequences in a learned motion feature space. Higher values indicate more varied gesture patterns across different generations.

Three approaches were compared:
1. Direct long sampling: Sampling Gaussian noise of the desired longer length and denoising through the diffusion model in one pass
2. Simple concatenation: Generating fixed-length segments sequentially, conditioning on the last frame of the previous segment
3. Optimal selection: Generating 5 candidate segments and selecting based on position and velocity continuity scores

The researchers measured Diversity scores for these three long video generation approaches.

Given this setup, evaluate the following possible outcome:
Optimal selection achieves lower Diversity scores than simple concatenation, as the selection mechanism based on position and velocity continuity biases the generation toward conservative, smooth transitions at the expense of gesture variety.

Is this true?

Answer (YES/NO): NO